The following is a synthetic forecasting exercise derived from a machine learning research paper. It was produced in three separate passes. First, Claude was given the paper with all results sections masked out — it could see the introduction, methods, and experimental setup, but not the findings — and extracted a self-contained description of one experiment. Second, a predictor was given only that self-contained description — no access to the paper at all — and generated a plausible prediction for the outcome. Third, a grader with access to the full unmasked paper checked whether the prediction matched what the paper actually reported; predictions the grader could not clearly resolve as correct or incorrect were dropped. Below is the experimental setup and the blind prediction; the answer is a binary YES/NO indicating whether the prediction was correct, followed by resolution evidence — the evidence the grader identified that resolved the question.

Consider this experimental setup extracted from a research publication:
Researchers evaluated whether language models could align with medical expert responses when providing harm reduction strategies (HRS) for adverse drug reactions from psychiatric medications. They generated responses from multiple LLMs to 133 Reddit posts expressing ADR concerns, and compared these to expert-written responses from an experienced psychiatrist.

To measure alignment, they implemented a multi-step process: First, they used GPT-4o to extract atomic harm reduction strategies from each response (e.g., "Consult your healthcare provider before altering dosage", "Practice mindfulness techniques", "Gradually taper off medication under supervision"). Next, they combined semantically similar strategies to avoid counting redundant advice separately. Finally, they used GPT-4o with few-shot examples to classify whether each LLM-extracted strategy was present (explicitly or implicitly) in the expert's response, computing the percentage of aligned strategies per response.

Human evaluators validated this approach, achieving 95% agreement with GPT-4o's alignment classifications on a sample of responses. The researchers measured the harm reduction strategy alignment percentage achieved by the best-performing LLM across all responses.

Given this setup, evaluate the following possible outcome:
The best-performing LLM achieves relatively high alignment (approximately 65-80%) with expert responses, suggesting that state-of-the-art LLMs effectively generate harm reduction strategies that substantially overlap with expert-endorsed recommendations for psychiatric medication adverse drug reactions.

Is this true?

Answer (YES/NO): YES